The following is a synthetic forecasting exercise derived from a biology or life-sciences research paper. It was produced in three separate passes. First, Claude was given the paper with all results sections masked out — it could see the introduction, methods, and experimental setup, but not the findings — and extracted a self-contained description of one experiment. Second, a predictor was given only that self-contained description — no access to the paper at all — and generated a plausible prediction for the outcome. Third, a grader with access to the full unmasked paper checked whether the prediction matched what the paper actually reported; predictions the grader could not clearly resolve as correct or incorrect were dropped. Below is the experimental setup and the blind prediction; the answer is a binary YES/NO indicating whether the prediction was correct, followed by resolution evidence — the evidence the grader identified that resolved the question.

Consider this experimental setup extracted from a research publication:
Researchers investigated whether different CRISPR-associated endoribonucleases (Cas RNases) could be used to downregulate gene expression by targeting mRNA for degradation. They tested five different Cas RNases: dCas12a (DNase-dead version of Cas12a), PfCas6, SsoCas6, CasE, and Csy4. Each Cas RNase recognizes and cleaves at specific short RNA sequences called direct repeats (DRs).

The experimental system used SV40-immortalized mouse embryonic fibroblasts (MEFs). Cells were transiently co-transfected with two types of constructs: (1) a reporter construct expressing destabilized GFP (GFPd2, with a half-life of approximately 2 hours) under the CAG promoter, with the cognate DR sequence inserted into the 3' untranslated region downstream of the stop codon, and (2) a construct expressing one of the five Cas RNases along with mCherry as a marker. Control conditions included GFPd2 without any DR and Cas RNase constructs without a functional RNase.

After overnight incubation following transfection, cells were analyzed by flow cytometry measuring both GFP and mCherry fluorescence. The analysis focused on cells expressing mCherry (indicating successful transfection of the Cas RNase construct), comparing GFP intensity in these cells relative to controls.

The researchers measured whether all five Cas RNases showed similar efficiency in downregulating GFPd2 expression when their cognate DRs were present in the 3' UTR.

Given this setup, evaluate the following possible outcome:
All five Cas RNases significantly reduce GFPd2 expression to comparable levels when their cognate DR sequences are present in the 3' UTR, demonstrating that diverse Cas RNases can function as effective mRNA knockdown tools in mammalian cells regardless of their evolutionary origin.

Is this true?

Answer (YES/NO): NO